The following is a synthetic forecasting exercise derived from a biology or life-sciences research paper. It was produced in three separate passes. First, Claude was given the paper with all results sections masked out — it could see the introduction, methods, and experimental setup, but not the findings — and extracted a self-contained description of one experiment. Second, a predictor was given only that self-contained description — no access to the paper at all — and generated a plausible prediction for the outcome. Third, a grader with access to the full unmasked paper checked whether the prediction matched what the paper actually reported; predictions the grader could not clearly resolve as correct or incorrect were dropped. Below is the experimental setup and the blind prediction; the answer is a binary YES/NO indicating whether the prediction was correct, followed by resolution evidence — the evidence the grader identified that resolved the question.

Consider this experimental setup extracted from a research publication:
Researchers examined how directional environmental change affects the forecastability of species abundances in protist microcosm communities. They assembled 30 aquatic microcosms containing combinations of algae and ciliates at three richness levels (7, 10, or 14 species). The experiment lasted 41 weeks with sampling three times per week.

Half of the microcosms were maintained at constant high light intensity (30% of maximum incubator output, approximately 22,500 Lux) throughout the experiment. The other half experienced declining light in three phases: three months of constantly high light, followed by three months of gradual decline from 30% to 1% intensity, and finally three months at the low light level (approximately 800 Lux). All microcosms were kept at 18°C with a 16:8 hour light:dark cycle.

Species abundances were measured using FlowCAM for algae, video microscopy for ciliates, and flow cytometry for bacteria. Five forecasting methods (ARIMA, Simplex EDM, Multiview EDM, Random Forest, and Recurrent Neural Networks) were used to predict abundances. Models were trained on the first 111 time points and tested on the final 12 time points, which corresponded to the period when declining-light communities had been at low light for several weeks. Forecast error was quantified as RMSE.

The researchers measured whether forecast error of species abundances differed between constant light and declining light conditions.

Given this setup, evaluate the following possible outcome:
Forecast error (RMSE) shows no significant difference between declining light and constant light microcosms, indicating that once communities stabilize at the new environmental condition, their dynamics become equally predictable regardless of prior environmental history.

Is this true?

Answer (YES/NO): NO